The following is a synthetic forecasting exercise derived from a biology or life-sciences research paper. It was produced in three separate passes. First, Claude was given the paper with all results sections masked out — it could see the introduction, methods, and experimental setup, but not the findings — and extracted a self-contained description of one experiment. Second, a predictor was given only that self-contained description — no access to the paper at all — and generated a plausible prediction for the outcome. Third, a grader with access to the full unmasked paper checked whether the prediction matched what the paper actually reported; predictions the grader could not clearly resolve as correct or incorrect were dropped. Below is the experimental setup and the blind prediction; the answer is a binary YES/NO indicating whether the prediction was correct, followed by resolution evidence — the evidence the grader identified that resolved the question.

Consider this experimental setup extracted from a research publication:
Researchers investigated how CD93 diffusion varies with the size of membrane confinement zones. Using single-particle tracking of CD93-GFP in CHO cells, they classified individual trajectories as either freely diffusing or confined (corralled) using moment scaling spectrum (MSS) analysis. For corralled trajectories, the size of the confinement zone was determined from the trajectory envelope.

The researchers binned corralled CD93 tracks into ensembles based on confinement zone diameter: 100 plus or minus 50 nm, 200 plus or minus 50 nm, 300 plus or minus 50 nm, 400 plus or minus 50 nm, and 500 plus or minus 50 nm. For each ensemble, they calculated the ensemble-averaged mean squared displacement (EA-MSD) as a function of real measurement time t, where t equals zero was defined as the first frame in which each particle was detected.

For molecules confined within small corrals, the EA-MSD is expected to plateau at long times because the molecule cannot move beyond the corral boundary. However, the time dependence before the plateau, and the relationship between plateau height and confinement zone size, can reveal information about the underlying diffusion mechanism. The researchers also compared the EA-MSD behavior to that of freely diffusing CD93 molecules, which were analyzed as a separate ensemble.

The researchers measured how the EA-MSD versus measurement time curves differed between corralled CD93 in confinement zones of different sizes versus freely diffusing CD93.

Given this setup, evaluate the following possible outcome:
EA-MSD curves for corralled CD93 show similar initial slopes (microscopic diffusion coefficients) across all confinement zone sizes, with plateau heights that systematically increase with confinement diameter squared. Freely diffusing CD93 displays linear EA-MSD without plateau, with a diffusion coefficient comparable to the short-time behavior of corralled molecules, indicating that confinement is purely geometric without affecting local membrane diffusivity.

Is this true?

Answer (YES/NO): NO